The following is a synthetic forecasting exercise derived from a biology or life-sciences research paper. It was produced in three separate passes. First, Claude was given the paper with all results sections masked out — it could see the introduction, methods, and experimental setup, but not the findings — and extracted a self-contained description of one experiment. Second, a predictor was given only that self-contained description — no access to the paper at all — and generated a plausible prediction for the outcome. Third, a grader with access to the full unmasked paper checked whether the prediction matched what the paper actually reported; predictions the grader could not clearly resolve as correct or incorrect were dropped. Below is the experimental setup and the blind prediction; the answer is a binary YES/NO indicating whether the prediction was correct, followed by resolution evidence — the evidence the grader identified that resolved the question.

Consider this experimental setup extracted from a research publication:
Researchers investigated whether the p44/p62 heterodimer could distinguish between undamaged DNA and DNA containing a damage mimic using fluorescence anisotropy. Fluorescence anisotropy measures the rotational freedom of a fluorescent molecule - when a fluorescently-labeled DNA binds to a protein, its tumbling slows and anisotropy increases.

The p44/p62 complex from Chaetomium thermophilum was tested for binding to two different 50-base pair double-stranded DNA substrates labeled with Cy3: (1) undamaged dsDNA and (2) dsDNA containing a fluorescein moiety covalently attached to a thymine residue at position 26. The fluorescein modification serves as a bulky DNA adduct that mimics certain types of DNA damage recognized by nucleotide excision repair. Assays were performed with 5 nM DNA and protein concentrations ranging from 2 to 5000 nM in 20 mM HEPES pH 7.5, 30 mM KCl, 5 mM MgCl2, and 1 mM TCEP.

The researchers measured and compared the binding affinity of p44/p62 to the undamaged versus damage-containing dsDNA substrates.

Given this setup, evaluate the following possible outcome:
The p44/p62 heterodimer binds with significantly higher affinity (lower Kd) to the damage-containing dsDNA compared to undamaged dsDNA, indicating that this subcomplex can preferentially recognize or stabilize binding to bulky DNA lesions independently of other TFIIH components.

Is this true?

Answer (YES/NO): NO